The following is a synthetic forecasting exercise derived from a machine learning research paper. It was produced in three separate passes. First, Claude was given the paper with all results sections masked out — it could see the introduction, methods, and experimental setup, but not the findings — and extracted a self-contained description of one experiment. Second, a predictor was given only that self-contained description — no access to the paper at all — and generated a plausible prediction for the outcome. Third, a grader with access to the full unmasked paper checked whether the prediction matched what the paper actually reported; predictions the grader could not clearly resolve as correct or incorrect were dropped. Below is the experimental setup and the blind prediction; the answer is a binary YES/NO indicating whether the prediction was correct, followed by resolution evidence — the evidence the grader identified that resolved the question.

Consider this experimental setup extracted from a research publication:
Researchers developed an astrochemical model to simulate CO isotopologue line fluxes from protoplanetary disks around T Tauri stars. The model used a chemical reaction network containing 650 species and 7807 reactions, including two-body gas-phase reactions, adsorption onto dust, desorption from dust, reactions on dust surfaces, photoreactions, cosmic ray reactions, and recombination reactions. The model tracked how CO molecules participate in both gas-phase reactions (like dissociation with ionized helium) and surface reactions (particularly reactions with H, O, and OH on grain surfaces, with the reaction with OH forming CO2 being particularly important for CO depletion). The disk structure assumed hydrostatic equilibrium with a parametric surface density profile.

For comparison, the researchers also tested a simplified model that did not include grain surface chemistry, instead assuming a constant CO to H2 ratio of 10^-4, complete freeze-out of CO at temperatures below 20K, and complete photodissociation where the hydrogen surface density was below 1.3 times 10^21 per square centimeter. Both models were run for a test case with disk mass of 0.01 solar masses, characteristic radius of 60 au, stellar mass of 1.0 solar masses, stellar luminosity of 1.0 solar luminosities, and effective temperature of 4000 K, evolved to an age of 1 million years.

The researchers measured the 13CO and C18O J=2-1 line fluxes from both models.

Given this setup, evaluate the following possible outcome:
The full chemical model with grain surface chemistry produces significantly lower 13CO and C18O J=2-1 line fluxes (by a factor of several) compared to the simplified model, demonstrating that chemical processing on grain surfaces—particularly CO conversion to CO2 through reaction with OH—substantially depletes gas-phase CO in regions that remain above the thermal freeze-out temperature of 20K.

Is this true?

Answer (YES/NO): YES